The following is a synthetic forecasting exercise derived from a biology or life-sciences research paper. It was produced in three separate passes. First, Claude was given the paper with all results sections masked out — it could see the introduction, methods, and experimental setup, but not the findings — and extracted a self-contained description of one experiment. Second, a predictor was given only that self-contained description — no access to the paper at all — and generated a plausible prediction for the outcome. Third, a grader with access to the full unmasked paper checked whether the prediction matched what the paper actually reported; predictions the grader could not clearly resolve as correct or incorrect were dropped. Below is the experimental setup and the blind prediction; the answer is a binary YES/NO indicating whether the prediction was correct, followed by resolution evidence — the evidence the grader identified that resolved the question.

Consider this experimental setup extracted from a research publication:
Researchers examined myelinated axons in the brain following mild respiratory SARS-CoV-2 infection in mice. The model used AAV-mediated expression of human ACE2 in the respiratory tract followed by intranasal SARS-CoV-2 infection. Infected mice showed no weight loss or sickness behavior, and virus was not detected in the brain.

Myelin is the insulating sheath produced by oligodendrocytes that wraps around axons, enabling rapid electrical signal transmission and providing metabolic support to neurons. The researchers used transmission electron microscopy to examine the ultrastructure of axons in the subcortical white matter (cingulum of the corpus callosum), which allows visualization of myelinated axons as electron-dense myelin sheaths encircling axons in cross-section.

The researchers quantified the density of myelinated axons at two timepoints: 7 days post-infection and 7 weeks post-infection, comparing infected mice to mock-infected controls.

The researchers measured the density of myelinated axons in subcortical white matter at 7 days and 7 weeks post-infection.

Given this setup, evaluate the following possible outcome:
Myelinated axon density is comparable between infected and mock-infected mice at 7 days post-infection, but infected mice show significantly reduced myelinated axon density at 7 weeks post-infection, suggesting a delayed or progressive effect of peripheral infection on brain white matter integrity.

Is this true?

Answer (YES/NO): NO